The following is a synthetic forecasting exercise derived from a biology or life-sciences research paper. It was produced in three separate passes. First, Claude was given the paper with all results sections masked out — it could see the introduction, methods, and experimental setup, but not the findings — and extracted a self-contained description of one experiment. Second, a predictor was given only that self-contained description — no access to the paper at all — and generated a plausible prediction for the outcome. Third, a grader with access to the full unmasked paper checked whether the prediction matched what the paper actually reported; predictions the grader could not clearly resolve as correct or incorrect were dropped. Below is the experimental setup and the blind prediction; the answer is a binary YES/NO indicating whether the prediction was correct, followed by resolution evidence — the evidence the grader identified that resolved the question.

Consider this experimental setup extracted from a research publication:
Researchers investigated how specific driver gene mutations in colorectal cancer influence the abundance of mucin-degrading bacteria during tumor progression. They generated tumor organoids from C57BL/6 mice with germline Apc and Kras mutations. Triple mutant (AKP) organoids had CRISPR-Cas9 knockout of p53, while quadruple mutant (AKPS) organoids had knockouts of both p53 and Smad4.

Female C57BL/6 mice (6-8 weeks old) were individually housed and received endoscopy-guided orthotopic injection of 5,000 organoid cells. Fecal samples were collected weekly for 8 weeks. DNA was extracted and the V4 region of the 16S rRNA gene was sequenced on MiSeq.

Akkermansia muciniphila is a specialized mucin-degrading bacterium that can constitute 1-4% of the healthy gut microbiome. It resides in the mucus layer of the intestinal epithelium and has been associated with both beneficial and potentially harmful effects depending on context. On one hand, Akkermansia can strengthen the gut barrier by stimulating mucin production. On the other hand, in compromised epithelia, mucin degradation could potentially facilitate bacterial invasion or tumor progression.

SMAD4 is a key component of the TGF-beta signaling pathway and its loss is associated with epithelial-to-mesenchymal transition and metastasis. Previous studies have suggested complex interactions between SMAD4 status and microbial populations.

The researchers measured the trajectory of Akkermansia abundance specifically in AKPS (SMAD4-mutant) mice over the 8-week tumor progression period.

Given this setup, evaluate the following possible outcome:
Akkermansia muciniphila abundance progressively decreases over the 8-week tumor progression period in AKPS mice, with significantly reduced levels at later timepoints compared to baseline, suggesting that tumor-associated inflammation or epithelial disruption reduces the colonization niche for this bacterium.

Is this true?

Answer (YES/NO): NO